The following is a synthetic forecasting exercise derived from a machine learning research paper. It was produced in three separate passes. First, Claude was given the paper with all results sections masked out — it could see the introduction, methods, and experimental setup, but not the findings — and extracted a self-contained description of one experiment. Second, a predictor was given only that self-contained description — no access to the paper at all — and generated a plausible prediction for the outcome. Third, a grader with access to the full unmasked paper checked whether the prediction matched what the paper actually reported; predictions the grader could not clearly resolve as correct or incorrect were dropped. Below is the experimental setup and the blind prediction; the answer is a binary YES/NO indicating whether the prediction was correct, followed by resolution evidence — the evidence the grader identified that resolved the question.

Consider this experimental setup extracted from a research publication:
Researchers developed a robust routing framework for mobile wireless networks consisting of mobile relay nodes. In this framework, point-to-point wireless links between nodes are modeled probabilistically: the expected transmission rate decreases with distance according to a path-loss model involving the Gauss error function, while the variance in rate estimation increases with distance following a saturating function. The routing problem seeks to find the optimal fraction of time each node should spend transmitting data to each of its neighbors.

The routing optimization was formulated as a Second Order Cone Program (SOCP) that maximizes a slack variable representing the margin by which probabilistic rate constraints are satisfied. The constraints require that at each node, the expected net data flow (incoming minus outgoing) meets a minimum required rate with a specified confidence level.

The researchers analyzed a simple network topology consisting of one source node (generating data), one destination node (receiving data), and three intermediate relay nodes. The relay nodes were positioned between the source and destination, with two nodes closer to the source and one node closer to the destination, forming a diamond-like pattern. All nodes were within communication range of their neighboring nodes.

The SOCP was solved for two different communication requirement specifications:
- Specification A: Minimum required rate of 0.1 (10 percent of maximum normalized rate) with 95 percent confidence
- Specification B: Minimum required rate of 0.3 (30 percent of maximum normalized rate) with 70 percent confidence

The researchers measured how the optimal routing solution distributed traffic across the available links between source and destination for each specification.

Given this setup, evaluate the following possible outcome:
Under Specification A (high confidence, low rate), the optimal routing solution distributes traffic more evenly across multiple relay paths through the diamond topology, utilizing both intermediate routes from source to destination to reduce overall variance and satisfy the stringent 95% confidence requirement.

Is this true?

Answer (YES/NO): YES